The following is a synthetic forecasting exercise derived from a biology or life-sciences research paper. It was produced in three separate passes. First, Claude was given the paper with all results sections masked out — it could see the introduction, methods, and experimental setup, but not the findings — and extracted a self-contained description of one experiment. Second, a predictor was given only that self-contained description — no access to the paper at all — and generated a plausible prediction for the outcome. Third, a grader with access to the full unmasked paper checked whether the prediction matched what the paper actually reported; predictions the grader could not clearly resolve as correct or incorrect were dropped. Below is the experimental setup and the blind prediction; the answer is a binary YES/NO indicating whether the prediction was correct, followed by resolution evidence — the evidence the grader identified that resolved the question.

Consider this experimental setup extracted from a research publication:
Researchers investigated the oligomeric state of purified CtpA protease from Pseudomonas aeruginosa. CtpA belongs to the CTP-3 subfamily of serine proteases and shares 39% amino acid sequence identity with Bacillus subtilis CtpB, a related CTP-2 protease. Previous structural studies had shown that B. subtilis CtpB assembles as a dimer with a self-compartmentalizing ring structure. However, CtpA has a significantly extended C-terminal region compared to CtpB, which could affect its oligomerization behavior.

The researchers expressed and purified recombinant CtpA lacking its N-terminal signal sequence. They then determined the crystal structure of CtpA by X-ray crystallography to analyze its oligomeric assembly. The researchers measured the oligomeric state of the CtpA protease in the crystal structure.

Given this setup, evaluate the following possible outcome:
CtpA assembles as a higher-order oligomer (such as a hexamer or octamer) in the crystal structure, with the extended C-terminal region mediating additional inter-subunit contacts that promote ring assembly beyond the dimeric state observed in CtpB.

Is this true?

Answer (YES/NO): YES